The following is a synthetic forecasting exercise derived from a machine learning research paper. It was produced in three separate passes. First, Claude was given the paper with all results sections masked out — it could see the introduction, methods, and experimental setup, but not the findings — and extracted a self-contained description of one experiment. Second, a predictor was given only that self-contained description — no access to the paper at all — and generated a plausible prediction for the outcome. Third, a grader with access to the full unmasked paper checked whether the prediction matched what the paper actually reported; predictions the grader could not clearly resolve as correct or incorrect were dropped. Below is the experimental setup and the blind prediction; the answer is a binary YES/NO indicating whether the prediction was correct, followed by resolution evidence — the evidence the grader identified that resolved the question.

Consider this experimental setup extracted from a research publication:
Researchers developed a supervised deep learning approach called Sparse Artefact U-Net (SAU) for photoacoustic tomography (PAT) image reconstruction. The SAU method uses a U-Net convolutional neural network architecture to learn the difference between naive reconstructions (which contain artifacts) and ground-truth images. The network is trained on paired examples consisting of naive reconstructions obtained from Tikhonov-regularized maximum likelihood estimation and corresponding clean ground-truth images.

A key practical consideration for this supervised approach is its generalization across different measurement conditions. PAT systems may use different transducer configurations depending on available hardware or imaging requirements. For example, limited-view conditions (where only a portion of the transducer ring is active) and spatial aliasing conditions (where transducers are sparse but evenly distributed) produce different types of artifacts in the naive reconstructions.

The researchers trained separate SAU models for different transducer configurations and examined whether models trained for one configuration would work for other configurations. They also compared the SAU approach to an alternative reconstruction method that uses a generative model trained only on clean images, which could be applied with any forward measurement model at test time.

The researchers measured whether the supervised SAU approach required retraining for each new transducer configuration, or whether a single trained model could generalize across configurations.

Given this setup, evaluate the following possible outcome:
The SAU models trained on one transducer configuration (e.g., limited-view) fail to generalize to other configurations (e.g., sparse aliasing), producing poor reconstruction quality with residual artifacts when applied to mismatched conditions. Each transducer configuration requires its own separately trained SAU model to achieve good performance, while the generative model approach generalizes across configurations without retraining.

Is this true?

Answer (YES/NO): YES